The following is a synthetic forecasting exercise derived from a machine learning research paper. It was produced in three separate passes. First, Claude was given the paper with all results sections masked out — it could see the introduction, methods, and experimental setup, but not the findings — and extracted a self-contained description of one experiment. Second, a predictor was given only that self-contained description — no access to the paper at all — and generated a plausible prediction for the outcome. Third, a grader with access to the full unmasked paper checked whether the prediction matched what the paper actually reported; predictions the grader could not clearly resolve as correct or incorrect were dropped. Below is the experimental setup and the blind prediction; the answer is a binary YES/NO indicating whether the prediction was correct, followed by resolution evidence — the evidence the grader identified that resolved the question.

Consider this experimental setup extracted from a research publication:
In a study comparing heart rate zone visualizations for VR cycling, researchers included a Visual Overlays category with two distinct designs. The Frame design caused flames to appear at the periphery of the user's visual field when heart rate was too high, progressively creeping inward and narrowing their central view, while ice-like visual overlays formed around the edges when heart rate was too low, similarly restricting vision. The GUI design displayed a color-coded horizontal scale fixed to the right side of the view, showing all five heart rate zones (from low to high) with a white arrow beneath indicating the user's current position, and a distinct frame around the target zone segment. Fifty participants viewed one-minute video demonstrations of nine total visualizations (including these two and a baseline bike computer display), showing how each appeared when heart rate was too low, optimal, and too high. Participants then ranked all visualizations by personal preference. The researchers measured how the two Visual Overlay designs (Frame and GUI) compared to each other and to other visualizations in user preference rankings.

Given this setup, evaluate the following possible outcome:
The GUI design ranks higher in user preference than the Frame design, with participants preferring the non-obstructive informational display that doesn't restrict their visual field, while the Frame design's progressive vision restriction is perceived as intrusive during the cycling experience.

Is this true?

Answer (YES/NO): YES